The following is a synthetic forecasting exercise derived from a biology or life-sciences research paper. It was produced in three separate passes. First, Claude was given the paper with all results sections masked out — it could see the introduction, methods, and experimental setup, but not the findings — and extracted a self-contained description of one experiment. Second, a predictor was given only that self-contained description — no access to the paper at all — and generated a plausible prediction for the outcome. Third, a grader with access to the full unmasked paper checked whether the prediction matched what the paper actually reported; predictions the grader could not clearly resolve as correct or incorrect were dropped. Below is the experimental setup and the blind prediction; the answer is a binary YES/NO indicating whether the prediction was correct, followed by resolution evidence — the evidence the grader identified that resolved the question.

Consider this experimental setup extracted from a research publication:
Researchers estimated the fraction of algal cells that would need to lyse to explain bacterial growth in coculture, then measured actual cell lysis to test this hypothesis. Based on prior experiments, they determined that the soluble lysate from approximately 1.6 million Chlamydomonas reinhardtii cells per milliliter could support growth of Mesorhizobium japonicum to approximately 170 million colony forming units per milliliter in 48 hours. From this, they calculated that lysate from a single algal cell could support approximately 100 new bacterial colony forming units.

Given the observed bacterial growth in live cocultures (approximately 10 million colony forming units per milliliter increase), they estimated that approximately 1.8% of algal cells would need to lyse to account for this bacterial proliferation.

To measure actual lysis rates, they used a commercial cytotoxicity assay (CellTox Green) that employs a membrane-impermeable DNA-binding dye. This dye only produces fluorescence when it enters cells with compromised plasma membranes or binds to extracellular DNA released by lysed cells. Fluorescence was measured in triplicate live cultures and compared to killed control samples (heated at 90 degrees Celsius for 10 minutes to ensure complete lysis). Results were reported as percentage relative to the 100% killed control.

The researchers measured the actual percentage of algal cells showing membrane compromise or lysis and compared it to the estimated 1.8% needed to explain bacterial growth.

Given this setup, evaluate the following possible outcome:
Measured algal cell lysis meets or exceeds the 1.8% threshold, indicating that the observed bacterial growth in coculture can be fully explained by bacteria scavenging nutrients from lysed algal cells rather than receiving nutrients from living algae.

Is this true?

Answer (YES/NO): YES